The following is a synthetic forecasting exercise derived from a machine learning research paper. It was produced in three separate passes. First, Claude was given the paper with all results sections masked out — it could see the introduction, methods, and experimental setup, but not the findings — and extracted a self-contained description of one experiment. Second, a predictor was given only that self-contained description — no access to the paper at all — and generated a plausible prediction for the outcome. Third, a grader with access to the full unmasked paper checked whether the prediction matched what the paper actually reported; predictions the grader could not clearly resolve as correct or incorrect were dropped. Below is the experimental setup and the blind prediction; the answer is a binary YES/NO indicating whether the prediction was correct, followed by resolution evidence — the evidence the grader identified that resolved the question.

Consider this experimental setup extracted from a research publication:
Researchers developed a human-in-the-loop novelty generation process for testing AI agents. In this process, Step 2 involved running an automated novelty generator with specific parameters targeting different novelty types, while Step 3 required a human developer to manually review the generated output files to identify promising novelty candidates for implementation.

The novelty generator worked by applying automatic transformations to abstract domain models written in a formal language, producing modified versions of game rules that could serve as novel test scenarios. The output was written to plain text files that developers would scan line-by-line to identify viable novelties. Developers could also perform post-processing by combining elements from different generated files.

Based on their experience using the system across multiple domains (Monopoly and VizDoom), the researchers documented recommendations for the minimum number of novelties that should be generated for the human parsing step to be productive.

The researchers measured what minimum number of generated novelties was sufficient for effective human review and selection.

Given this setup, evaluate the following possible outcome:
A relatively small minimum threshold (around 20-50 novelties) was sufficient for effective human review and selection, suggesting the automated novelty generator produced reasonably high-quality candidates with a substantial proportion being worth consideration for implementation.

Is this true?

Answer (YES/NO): NO